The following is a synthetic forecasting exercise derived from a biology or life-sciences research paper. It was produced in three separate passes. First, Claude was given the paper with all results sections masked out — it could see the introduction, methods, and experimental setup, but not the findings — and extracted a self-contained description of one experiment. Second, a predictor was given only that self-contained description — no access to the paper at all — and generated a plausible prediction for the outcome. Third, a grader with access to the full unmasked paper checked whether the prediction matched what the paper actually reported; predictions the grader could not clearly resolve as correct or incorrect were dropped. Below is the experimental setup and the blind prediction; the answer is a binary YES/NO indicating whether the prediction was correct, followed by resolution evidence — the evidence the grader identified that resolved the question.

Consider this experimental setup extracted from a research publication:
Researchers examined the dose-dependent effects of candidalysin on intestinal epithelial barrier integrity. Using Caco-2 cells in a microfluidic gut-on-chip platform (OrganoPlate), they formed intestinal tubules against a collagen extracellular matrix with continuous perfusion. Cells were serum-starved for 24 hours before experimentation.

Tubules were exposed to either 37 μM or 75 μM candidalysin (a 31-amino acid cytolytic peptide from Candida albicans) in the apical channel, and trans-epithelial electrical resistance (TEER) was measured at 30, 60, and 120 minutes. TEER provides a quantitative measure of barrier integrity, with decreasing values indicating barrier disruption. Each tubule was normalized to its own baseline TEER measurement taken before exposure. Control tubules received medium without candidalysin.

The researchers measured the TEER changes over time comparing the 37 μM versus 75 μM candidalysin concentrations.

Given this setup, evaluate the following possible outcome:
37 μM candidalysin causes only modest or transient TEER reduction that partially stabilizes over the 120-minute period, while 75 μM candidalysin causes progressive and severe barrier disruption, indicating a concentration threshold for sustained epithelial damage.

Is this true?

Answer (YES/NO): NO